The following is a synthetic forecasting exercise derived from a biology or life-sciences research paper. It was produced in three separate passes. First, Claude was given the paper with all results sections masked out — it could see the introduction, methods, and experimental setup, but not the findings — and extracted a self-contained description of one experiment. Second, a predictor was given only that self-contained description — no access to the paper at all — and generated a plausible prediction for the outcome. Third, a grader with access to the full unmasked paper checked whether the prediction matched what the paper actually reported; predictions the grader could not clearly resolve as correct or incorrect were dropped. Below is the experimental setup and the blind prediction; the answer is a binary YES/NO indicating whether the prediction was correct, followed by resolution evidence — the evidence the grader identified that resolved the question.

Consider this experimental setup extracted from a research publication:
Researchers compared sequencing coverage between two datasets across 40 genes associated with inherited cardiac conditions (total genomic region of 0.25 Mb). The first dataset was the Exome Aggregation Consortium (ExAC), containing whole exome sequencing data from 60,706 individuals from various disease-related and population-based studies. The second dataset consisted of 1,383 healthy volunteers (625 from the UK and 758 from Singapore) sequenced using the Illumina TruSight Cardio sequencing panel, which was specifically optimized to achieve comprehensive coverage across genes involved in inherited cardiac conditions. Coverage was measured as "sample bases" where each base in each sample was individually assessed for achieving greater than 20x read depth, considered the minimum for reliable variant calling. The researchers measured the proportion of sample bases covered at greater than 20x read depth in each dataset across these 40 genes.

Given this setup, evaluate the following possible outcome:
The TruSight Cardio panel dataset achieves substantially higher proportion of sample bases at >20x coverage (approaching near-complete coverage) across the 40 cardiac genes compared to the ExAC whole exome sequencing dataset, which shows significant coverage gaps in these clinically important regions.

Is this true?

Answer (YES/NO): YES